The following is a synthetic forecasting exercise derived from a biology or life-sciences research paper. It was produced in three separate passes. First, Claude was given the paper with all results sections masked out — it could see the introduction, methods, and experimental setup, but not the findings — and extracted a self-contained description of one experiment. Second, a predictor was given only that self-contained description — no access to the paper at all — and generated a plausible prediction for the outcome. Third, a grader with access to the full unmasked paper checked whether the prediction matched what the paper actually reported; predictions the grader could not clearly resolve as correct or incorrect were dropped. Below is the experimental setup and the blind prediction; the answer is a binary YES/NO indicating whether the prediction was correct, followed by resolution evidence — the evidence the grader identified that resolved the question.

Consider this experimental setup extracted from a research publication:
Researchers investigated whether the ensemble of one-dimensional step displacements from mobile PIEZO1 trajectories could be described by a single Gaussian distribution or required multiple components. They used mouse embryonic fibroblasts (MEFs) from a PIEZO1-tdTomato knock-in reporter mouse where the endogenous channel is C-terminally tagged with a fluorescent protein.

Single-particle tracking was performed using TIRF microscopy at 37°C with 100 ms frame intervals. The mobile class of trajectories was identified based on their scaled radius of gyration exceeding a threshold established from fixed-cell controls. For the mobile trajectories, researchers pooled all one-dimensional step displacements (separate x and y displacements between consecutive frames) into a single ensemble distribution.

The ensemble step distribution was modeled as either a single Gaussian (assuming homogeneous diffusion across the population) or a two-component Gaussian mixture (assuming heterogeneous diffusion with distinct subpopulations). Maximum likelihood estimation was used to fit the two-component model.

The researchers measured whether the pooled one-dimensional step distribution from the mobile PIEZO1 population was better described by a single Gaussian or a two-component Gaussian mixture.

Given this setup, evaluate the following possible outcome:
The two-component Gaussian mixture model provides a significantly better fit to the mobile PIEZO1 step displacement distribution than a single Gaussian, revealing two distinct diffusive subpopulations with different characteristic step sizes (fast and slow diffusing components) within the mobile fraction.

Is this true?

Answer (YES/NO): YES